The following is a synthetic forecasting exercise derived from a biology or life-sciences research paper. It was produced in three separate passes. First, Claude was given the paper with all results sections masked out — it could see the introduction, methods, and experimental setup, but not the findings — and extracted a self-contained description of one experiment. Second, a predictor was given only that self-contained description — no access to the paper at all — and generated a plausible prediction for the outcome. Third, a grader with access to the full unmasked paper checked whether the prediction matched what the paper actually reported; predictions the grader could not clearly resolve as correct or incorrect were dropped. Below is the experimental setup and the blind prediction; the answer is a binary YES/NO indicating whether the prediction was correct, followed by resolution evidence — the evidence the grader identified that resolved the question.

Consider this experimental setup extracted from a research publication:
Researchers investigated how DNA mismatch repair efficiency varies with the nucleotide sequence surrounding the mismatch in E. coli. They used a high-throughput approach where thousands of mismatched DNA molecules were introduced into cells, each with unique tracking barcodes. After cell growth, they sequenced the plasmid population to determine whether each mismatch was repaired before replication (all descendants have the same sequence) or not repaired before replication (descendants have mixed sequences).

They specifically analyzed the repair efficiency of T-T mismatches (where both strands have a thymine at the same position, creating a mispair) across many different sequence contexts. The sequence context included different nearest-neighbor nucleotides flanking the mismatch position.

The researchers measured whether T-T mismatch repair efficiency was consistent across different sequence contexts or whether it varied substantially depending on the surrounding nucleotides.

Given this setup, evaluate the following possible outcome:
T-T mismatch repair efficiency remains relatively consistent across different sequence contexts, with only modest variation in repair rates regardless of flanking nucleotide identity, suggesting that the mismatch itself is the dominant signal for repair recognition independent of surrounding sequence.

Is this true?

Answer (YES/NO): NO